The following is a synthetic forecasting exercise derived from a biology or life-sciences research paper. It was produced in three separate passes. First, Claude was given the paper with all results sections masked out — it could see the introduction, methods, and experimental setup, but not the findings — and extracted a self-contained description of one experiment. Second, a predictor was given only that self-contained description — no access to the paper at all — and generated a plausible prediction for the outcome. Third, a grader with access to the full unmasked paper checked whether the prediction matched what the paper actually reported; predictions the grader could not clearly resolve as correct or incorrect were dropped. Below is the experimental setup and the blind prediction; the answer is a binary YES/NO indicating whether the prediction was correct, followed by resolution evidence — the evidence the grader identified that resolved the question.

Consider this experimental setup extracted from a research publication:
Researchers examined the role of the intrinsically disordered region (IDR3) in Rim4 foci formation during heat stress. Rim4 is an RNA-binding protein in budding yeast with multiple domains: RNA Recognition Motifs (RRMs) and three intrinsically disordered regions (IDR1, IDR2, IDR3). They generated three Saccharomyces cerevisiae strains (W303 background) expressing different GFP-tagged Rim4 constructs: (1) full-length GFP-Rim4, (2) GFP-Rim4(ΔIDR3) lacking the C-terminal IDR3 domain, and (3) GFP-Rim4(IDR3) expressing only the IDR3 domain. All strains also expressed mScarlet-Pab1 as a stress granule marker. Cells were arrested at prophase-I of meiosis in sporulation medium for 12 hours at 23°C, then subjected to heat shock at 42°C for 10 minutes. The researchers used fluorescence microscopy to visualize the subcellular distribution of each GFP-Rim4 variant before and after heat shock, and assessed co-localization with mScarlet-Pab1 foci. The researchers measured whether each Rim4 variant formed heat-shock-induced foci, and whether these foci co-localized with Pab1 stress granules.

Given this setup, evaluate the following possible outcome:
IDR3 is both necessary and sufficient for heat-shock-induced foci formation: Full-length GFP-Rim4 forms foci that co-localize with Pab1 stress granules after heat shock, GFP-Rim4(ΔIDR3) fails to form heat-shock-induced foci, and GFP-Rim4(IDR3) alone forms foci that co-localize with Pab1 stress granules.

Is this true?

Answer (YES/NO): NO